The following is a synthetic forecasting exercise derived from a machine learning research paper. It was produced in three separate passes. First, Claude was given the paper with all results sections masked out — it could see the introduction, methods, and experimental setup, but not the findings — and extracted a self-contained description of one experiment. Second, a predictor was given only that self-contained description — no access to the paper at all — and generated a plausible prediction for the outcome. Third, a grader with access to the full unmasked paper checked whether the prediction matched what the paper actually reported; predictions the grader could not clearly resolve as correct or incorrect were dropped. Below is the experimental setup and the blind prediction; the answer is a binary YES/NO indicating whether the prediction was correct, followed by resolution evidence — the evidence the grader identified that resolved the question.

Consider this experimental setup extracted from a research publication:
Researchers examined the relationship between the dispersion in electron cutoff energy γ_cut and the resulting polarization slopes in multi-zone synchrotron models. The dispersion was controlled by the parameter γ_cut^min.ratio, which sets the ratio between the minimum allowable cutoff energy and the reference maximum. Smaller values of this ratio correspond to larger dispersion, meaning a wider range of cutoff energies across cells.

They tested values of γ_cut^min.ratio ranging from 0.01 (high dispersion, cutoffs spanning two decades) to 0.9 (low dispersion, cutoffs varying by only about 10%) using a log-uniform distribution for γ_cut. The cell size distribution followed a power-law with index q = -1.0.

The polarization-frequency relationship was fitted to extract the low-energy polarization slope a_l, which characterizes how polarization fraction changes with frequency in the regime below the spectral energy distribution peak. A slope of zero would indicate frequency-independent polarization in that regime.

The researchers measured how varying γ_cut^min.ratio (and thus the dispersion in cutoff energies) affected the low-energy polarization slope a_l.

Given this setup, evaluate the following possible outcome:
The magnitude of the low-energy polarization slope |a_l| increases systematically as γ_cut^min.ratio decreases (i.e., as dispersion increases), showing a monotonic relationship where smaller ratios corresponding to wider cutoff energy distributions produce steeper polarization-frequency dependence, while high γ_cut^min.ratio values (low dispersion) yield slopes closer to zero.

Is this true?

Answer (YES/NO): YES